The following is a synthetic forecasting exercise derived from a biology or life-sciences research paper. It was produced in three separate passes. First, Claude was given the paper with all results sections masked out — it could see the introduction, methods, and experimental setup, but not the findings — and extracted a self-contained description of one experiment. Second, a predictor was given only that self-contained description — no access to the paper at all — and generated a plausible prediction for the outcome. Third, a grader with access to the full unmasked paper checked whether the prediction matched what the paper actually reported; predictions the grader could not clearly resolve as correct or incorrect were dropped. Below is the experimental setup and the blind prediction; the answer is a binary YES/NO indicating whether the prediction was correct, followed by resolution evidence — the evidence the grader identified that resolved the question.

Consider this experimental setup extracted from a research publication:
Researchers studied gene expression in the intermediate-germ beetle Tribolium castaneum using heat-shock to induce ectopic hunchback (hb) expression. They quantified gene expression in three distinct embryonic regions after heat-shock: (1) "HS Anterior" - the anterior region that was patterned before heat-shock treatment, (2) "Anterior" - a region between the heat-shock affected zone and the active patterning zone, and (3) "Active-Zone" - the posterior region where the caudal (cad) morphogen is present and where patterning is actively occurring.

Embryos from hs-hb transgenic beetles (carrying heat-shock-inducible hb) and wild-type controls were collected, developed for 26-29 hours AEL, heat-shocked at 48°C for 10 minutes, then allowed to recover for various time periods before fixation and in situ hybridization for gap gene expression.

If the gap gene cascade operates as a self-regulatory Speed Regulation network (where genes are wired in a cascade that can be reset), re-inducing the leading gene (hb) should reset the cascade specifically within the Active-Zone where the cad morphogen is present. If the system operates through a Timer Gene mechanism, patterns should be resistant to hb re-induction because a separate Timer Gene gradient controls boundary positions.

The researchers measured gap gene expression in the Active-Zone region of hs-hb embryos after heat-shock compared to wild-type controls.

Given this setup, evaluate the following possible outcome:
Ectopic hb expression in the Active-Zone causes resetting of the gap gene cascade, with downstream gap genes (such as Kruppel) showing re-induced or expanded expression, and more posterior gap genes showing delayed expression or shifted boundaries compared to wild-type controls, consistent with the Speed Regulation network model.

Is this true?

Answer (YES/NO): YES